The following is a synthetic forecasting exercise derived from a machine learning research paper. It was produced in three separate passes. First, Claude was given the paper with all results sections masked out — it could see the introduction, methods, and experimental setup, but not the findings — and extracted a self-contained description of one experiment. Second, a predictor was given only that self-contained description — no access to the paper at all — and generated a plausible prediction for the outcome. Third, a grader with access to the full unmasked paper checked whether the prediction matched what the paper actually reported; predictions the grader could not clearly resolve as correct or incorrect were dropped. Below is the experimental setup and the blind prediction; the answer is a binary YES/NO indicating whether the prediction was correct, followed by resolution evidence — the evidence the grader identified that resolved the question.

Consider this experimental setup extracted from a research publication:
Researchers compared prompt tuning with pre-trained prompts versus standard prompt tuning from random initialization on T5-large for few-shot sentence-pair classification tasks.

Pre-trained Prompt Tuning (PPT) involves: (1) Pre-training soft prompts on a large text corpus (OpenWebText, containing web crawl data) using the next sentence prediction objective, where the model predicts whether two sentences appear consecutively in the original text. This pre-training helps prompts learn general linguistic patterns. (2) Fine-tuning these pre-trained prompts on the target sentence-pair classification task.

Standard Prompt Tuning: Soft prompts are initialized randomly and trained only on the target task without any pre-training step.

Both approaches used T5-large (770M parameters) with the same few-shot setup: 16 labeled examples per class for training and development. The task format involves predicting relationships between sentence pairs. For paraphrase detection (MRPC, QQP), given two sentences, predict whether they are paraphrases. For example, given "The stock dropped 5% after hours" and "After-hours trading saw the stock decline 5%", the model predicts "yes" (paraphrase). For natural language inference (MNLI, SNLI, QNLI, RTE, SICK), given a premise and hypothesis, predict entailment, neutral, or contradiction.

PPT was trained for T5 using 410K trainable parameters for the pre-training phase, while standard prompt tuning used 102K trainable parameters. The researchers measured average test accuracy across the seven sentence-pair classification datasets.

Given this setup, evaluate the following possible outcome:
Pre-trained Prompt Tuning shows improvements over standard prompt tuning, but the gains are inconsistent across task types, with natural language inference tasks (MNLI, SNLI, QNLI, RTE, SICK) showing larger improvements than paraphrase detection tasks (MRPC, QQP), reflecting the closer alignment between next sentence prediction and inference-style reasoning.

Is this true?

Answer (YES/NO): NO